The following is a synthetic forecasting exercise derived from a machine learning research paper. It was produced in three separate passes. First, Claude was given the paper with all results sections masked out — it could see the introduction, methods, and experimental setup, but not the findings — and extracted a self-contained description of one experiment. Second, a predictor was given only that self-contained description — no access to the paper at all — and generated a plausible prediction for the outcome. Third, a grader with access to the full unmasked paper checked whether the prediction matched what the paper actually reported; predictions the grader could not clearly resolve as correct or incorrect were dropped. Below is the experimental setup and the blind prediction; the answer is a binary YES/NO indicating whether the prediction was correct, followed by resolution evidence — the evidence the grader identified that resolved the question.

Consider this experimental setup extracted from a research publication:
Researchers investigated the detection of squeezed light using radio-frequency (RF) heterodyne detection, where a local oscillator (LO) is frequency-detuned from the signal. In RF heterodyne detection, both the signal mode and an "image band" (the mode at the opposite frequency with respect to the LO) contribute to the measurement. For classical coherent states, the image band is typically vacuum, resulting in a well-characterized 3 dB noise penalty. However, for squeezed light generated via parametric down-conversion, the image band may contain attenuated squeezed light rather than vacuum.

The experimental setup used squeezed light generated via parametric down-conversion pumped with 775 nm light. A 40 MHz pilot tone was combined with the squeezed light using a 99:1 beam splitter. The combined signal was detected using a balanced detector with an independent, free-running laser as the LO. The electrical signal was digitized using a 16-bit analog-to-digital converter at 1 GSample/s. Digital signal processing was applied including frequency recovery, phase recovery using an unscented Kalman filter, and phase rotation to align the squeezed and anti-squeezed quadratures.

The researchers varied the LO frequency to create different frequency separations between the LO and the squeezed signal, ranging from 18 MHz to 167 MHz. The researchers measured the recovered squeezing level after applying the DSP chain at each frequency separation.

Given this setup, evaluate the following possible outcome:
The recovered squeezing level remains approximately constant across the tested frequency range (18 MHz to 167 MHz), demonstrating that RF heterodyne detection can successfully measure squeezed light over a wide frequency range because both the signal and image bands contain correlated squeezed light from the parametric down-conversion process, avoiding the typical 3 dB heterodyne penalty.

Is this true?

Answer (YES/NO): NO